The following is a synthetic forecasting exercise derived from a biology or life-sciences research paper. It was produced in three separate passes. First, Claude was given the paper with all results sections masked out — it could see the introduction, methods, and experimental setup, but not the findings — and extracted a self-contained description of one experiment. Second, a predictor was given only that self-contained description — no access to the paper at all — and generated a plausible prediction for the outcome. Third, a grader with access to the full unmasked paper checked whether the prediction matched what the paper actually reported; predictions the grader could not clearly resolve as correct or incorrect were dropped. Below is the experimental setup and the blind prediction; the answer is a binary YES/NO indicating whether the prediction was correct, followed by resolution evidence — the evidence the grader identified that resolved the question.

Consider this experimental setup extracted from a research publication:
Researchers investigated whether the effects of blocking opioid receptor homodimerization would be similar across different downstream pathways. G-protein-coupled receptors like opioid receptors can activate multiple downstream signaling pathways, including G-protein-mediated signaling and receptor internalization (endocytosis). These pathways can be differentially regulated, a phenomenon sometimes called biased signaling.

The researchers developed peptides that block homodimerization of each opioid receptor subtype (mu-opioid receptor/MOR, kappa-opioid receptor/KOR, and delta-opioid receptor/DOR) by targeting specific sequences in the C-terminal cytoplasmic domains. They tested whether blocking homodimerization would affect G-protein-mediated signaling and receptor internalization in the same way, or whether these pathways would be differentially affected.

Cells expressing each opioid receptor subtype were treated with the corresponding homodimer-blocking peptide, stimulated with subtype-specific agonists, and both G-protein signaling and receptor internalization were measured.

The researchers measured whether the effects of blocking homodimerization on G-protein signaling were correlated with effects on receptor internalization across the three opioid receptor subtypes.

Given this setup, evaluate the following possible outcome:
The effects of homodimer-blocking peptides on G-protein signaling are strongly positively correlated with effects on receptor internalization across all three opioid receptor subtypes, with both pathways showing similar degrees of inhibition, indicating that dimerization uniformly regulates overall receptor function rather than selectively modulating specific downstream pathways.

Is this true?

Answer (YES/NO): NO